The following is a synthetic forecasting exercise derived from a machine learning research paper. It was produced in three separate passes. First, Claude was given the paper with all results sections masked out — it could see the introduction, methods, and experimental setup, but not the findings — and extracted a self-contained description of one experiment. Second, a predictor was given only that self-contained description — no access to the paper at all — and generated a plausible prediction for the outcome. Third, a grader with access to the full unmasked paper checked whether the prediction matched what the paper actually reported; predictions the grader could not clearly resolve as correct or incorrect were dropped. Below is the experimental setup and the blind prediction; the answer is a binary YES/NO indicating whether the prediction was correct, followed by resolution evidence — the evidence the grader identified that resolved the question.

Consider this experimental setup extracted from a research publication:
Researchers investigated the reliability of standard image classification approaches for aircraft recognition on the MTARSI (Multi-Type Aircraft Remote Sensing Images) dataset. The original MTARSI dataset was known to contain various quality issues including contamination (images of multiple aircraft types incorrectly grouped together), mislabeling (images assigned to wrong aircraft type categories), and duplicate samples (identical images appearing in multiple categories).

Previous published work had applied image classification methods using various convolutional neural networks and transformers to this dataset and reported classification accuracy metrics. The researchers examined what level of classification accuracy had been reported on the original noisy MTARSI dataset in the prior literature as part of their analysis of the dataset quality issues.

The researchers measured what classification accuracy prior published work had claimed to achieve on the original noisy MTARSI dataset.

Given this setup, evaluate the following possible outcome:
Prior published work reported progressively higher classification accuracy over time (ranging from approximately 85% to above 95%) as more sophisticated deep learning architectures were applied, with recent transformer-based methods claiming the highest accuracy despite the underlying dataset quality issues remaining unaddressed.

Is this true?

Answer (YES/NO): NO